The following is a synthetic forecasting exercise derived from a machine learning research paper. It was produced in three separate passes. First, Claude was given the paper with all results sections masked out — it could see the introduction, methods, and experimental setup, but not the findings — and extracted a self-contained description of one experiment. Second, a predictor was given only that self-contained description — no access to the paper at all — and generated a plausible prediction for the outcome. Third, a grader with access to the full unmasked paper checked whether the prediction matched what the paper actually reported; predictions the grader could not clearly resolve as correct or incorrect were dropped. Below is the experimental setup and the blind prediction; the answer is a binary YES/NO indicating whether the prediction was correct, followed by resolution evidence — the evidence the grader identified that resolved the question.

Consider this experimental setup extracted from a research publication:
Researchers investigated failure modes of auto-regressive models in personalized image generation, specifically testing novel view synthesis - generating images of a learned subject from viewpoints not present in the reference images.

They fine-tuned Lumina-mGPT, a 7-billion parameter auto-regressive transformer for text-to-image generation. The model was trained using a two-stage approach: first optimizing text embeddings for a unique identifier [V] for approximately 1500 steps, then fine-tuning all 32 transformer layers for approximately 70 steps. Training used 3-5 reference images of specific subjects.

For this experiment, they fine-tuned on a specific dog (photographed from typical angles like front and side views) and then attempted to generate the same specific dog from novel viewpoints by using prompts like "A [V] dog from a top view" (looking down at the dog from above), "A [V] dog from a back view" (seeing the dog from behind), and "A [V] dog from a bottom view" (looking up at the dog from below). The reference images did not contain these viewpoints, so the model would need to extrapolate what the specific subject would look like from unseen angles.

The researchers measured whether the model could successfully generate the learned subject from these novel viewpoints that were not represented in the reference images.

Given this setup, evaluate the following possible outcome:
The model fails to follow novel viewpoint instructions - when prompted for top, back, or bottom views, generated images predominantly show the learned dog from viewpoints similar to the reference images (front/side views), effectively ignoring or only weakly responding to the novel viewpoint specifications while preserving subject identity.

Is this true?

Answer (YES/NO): NO